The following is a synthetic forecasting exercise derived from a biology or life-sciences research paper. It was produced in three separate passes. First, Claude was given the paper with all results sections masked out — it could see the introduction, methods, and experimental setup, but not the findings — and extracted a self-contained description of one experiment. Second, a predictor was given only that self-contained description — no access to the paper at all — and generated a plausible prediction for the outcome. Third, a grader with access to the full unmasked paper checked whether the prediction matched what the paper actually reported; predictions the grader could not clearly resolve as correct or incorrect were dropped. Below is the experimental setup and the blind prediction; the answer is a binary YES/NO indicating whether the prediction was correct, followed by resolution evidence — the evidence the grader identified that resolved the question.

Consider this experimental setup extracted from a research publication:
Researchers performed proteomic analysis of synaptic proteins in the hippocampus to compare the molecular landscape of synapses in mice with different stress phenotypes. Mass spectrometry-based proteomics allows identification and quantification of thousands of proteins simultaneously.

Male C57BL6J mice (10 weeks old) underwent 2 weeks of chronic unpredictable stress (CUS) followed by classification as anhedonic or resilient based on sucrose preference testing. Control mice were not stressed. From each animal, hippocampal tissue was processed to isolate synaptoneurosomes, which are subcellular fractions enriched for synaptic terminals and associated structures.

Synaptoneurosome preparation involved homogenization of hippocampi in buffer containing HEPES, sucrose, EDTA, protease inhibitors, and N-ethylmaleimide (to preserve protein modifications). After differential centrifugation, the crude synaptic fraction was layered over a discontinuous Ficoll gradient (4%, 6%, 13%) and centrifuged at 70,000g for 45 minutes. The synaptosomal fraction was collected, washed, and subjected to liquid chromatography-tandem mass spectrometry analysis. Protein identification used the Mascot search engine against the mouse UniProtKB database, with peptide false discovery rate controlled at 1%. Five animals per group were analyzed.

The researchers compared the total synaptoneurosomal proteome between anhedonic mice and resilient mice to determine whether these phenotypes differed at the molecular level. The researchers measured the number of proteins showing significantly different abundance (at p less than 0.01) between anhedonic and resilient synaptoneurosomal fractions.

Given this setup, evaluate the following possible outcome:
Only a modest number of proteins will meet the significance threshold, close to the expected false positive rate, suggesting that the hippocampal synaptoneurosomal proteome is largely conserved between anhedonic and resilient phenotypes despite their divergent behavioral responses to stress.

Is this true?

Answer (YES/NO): NO